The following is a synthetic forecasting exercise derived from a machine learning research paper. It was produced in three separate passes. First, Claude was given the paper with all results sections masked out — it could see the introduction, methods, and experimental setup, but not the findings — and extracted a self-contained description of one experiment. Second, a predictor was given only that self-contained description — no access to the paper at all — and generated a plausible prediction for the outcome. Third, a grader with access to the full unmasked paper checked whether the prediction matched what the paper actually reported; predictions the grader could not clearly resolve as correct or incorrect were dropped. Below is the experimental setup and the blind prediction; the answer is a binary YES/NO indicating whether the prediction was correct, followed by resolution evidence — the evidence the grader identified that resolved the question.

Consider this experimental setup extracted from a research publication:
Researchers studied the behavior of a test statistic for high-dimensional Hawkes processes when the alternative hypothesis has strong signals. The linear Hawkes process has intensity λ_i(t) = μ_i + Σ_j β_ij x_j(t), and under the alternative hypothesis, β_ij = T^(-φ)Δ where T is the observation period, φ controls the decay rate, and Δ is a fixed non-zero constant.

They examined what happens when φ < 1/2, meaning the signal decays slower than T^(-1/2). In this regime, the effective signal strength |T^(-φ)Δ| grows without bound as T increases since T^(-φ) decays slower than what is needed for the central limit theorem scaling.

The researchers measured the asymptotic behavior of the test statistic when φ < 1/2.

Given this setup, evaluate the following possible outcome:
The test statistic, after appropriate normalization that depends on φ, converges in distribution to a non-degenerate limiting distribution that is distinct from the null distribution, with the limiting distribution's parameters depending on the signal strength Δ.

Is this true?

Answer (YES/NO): NO